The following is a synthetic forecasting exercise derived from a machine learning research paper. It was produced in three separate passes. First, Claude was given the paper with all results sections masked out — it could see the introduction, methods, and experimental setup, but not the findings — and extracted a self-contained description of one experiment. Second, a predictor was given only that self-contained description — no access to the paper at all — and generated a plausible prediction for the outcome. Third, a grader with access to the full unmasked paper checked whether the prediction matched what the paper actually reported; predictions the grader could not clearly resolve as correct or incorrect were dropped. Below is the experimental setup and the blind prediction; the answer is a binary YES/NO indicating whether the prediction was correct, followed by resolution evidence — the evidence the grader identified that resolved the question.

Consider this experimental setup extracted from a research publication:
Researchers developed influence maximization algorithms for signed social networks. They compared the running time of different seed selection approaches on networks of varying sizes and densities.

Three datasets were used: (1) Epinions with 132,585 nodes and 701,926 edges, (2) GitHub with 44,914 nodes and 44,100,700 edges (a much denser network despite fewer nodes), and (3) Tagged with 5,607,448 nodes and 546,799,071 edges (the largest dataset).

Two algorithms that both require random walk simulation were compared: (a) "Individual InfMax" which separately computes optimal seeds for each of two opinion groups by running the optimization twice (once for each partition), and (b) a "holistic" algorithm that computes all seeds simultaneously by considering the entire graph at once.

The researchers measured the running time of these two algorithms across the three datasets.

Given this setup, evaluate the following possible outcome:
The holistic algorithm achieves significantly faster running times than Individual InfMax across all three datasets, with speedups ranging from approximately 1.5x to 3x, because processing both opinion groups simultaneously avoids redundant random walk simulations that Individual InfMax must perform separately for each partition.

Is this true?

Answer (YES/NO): NO